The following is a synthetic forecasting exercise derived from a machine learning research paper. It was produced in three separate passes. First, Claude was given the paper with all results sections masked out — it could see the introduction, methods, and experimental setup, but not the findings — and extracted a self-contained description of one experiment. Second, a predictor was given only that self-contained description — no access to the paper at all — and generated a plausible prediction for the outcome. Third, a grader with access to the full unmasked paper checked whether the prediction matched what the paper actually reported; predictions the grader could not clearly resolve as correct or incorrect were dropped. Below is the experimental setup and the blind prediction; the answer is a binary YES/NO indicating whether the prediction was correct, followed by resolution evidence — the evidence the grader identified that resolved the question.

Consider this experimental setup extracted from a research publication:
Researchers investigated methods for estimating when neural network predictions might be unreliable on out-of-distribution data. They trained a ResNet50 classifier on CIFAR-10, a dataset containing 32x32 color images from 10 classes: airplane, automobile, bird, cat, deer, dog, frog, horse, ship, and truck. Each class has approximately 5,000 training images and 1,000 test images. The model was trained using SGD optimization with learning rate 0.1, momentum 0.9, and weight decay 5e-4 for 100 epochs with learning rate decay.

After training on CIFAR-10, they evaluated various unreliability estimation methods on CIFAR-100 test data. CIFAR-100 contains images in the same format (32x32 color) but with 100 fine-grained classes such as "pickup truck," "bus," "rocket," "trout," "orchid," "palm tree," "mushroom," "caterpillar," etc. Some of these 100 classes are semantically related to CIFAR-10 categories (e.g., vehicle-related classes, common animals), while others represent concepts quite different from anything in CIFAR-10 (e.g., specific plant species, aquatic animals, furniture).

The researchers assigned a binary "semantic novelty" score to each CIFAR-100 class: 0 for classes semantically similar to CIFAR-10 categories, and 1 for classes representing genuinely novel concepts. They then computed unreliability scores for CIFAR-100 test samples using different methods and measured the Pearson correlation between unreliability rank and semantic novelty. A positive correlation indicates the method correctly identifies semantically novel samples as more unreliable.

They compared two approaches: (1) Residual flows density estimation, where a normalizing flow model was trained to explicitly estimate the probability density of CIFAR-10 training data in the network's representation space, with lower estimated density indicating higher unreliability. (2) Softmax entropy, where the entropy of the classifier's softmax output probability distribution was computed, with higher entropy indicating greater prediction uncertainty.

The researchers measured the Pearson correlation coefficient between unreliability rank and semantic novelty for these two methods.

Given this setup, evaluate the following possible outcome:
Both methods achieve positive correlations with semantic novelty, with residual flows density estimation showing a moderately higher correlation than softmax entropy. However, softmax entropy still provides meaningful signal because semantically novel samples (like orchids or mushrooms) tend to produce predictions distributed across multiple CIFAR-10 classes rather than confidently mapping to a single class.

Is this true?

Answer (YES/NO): NO